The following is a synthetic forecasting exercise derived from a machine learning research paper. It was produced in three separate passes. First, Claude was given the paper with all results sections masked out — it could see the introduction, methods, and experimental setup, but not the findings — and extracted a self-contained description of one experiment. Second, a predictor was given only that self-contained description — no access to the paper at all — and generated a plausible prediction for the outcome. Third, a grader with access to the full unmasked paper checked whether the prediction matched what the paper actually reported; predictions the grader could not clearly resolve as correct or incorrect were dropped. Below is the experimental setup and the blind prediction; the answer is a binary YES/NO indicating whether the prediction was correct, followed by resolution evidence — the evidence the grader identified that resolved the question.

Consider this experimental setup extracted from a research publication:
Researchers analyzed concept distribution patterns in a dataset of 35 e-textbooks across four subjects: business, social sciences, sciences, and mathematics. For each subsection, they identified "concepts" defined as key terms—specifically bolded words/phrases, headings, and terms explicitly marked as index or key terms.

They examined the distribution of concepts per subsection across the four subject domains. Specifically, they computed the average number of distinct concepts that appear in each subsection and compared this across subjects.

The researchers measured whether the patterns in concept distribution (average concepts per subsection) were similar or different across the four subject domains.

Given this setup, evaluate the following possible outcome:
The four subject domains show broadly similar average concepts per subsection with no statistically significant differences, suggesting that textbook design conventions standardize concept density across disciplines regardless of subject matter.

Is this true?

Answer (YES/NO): YES